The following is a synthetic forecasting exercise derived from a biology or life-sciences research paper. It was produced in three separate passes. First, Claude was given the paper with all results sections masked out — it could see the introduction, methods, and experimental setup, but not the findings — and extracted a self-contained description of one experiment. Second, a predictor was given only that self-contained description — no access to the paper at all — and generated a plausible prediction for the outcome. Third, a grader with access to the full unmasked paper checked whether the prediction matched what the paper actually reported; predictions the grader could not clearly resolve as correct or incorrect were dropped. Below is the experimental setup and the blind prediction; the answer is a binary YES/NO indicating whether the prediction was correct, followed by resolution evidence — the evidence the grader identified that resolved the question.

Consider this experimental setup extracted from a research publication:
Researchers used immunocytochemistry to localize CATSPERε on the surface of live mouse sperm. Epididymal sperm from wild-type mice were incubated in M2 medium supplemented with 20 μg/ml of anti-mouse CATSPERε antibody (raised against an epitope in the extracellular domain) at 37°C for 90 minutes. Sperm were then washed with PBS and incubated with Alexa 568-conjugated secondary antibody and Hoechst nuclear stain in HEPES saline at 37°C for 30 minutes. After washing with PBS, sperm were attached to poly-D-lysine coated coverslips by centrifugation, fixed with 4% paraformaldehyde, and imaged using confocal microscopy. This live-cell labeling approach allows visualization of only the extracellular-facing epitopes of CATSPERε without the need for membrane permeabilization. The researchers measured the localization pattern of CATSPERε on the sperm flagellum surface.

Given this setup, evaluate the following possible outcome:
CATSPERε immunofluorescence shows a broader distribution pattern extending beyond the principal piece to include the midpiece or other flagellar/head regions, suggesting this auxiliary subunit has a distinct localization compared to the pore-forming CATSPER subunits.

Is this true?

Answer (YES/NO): NO